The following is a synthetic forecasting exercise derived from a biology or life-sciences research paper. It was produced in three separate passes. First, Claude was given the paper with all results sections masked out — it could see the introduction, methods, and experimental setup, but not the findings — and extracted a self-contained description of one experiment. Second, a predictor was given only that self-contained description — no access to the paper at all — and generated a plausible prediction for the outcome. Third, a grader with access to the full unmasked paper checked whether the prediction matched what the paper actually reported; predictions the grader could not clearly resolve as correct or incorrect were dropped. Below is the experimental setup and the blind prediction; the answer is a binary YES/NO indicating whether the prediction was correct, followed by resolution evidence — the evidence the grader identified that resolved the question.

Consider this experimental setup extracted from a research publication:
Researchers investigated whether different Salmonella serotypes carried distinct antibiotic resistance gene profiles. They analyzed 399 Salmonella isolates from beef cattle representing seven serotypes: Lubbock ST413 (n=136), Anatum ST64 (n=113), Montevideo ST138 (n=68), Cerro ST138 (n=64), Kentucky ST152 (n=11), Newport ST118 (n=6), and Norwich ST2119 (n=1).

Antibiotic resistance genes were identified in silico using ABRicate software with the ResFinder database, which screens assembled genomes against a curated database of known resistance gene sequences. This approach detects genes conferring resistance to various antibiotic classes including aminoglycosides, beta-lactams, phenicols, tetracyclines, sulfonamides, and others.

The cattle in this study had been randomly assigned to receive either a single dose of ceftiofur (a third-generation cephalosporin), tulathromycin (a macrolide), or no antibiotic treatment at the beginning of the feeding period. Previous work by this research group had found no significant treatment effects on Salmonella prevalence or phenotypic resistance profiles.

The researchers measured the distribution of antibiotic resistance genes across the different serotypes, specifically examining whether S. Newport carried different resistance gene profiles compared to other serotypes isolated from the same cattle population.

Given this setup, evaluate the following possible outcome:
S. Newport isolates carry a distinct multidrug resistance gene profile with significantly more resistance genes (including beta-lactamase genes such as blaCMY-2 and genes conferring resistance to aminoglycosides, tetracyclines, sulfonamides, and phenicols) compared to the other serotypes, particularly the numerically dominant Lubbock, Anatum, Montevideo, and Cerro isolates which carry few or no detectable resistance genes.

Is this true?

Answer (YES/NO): NO